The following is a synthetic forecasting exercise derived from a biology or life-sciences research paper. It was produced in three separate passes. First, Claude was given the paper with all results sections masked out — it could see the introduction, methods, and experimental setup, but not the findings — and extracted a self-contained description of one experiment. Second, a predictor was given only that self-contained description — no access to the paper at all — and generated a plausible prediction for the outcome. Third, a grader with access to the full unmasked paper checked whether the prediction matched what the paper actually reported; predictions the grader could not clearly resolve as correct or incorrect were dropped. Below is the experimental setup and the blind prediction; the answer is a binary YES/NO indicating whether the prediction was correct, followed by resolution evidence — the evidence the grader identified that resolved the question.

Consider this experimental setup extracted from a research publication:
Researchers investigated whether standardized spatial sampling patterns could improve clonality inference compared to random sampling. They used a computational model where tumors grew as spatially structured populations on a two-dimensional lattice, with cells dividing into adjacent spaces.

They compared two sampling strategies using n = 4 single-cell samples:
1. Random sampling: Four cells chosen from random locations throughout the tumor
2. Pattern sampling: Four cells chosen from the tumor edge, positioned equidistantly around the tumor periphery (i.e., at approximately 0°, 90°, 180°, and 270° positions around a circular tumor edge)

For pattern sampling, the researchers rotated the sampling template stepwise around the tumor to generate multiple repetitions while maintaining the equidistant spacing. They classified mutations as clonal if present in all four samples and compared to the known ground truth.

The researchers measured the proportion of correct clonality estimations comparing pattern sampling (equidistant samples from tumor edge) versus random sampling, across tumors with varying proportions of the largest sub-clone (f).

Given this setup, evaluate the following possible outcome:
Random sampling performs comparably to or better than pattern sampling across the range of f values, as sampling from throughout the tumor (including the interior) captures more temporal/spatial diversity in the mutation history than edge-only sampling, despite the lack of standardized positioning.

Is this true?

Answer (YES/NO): NO